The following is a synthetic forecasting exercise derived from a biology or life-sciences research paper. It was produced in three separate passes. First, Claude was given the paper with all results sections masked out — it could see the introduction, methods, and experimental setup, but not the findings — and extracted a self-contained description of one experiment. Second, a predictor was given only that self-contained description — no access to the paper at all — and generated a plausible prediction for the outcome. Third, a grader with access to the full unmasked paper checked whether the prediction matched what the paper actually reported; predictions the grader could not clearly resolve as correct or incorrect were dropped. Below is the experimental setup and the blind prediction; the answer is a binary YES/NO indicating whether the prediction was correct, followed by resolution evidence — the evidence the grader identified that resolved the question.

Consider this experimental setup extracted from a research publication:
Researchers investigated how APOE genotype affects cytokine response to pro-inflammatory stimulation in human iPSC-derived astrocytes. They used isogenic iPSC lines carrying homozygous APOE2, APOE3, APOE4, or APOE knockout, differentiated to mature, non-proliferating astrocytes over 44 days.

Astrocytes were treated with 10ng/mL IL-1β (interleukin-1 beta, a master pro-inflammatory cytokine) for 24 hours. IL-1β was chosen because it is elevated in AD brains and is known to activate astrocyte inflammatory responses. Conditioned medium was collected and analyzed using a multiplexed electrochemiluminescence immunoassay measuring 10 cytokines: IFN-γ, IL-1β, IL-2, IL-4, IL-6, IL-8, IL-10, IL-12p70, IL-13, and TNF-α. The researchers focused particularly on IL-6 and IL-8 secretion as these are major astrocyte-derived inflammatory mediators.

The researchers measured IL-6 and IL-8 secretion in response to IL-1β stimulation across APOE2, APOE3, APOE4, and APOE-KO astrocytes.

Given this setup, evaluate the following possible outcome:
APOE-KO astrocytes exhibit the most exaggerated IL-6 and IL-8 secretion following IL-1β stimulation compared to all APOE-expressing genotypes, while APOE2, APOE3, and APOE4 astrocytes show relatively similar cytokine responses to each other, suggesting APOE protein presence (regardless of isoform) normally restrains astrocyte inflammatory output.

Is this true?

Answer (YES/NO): NO